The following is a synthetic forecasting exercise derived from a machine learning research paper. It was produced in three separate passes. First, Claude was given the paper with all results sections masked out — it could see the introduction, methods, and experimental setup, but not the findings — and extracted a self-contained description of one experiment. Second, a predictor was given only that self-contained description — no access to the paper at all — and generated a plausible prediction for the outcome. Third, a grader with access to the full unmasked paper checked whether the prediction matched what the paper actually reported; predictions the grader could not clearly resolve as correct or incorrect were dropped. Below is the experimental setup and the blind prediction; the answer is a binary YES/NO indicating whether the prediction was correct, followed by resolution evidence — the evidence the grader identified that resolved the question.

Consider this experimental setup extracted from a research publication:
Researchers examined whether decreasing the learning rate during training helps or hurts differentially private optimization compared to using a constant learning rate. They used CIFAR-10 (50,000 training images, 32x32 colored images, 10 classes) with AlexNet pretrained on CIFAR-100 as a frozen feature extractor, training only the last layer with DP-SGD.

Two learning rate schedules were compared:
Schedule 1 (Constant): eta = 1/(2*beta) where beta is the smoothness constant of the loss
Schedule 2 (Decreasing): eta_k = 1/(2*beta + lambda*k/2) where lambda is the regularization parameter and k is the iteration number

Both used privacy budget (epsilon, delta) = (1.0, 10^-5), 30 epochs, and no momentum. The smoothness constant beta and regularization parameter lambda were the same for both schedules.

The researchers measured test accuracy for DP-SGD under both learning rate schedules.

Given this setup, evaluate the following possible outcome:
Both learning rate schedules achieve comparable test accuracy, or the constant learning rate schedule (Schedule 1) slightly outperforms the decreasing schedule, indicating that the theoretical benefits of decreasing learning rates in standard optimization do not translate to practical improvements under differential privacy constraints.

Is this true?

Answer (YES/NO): YES